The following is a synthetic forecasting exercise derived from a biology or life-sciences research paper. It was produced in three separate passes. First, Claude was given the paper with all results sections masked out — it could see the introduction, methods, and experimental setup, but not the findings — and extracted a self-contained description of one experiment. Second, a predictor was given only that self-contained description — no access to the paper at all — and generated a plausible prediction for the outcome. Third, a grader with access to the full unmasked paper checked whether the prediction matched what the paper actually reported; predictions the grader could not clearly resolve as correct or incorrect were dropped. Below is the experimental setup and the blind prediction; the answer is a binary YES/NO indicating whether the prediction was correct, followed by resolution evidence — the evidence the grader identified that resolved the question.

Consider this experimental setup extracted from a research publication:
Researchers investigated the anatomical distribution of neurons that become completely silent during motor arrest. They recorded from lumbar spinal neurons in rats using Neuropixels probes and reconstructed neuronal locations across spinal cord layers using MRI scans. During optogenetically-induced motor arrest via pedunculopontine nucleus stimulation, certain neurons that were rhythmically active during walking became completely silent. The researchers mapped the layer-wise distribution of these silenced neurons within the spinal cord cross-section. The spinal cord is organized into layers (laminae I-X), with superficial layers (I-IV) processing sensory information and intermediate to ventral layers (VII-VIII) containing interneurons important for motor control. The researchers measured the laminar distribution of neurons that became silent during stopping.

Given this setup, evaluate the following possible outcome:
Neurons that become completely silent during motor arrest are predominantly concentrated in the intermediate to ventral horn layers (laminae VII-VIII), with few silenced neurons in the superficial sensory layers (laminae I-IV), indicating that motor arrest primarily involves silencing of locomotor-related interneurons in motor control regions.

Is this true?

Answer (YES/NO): YES